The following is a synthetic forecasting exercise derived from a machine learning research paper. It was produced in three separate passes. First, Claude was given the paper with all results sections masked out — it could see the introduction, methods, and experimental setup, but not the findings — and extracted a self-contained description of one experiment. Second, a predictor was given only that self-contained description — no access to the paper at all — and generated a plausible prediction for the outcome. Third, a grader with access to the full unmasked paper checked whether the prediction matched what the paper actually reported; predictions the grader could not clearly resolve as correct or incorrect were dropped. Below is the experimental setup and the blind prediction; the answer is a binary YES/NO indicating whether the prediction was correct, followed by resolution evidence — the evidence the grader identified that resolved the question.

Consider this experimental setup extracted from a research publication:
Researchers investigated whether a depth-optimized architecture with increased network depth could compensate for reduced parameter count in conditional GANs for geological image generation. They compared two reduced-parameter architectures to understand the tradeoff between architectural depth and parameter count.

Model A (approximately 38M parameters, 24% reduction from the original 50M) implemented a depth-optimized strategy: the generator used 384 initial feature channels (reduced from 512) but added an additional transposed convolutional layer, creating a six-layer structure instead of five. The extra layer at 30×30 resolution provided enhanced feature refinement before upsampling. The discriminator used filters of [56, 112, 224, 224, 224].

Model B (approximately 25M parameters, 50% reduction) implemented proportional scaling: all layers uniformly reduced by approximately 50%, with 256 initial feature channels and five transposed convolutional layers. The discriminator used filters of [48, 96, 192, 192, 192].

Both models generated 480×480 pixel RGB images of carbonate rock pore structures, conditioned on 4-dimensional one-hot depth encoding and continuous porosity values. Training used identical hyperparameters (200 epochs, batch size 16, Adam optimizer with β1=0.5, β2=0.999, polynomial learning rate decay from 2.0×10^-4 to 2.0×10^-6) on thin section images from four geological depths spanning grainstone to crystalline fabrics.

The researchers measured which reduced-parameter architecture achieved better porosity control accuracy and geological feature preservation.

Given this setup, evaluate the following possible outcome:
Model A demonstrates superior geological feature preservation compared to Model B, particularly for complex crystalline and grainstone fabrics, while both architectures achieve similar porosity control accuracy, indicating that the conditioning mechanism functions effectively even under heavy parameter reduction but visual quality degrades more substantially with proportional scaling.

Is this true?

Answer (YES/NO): NO